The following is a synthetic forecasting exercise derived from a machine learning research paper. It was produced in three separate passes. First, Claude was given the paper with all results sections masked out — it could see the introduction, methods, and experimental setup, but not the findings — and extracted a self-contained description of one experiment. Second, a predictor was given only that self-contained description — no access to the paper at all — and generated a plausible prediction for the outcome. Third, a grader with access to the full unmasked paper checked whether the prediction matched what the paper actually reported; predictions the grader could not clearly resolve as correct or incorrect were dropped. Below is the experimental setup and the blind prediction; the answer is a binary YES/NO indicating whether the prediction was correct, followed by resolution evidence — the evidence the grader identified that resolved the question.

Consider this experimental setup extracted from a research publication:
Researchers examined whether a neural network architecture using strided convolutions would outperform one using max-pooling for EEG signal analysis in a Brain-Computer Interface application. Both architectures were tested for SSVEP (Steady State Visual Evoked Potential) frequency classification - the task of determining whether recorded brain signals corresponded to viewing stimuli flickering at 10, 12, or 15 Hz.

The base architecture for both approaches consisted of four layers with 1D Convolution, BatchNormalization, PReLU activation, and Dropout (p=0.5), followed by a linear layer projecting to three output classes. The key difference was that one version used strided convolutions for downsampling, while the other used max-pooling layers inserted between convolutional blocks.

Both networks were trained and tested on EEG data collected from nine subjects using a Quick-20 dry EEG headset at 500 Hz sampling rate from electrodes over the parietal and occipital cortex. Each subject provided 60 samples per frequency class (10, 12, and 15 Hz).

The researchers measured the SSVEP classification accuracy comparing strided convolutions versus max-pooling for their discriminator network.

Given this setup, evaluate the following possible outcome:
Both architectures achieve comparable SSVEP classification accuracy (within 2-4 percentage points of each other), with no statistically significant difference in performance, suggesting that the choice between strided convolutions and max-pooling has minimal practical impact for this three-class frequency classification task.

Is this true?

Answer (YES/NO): NO